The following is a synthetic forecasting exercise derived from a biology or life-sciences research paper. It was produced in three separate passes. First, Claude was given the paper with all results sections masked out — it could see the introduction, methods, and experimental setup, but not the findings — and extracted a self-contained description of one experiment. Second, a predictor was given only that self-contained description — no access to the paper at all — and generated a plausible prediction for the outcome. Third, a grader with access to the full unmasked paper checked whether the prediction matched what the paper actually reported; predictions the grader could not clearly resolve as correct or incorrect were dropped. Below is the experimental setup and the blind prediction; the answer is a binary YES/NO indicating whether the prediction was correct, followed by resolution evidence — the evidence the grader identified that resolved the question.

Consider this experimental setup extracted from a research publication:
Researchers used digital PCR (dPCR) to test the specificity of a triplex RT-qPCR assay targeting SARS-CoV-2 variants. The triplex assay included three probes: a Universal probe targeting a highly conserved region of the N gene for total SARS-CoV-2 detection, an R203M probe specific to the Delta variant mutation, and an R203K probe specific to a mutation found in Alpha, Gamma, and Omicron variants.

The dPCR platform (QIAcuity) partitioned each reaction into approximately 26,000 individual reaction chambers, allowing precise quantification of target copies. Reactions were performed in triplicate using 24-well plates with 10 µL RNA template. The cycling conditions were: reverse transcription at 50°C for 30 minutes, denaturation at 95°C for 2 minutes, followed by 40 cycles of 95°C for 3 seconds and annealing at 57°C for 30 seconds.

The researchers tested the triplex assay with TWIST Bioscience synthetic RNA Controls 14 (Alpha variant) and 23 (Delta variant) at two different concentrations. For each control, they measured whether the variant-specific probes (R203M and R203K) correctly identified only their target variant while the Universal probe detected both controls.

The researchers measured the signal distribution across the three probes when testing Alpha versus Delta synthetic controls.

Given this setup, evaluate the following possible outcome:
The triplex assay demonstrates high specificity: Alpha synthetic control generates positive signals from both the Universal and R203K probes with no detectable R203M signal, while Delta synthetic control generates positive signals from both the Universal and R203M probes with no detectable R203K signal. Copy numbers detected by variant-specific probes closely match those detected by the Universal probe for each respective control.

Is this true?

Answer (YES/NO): NO